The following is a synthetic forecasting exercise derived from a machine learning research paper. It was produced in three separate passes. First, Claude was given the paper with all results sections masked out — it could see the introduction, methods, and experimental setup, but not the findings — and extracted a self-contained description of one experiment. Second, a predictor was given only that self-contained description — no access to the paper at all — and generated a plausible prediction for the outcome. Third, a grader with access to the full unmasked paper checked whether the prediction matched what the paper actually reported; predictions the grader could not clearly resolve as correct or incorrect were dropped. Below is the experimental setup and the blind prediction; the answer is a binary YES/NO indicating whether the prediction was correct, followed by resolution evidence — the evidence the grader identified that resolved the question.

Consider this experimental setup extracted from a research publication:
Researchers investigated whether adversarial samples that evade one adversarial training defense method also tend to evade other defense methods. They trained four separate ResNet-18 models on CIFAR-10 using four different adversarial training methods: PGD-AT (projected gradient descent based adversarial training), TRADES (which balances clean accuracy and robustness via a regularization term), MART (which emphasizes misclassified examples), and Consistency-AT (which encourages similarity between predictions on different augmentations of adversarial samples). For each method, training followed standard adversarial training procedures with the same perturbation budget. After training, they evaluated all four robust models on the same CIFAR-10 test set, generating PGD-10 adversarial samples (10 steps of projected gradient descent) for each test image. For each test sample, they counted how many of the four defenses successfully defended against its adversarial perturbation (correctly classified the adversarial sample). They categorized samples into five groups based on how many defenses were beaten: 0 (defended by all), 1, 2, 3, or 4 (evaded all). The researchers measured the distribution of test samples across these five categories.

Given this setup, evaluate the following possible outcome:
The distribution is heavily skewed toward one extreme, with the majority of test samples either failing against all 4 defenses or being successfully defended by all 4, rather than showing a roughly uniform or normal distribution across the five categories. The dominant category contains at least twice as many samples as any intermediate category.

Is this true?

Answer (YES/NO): NO